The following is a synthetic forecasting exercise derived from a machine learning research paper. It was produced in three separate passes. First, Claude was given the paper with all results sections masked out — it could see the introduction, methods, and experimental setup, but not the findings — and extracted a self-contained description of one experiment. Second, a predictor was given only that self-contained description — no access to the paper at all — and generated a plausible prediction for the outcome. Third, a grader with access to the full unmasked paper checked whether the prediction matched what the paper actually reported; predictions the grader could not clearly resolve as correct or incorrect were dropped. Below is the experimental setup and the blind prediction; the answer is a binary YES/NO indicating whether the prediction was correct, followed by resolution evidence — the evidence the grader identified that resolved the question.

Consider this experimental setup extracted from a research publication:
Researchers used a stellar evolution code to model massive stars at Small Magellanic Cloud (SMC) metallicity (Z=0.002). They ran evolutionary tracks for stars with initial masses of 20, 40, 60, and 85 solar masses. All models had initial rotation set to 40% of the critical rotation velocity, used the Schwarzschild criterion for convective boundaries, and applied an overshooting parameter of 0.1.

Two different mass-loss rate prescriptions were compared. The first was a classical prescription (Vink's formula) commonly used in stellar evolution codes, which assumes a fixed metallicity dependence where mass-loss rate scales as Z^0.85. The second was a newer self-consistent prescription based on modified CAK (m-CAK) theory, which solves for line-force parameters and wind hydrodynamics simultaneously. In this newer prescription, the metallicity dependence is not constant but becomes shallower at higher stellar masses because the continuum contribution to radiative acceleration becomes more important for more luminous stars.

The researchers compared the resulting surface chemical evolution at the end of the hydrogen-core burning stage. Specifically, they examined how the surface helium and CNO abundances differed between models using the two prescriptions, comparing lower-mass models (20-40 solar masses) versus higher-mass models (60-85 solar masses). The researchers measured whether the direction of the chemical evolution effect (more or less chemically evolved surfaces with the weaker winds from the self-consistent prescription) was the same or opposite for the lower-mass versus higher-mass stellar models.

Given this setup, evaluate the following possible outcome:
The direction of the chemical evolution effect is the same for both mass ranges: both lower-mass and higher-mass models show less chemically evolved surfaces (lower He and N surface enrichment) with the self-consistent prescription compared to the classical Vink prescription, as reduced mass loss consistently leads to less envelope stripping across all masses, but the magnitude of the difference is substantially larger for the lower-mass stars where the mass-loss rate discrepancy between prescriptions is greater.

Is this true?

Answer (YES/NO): NO